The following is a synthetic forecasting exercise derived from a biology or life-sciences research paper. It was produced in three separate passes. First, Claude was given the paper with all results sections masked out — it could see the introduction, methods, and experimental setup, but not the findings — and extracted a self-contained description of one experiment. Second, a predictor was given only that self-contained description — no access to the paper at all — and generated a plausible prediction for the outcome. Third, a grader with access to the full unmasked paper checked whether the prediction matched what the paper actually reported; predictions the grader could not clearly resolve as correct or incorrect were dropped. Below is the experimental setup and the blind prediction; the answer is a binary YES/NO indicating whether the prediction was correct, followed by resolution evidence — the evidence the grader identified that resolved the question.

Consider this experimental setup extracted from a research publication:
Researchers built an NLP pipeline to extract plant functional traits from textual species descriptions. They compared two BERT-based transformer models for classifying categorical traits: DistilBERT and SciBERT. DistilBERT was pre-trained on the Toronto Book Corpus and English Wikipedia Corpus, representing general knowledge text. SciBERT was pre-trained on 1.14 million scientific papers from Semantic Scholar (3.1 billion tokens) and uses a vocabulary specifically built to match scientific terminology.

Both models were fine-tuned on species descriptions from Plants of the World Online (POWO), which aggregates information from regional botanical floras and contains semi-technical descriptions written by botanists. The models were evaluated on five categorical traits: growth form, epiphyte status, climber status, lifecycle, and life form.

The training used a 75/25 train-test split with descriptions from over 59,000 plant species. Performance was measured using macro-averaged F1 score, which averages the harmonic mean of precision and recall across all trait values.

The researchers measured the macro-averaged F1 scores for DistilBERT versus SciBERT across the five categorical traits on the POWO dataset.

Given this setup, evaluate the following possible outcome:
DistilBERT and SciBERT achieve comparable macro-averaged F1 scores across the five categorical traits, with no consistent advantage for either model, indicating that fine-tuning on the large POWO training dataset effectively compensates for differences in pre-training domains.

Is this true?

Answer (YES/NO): YES